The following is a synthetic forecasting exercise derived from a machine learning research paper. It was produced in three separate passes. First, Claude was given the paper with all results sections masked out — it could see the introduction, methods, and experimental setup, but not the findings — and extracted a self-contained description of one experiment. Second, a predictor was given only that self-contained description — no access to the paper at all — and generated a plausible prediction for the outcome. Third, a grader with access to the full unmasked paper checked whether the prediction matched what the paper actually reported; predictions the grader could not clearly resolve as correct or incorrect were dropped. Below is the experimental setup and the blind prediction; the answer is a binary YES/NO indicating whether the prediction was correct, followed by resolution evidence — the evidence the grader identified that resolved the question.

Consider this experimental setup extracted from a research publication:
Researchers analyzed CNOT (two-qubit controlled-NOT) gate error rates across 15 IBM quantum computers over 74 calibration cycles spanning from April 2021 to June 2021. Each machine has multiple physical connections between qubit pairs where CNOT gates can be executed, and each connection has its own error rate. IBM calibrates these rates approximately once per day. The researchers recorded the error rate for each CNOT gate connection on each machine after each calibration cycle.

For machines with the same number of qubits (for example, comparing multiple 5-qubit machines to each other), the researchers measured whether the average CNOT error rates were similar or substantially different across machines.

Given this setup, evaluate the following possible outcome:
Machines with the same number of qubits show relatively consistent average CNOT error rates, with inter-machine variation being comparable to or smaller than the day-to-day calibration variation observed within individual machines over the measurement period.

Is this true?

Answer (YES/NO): NO